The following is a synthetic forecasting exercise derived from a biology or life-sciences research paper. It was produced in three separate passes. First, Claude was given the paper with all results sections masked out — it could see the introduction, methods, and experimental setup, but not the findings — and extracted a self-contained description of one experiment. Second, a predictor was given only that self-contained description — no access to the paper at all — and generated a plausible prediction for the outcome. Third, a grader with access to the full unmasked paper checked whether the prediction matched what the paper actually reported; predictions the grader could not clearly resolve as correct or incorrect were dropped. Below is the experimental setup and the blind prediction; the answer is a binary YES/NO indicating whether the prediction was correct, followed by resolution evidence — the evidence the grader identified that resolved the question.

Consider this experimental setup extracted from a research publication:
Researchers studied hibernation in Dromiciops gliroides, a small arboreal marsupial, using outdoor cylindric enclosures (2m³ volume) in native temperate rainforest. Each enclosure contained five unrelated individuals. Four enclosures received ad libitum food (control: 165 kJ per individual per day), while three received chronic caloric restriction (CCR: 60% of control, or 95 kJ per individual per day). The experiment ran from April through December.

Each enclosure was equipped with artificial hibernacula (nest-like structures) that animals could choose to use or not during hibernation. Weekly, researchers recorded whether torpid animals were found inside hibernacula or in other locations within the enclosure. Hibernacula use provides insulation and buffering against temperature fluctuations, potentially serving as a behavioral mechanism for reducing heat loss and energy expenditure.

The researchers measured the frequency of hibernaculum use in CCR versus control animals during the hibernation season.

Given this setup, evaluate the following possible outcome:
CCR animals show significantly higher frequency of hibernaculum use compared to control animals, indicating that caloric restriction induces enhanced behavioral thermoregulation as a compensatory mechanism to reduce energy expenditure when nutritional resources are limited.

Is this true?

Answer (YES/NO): NO